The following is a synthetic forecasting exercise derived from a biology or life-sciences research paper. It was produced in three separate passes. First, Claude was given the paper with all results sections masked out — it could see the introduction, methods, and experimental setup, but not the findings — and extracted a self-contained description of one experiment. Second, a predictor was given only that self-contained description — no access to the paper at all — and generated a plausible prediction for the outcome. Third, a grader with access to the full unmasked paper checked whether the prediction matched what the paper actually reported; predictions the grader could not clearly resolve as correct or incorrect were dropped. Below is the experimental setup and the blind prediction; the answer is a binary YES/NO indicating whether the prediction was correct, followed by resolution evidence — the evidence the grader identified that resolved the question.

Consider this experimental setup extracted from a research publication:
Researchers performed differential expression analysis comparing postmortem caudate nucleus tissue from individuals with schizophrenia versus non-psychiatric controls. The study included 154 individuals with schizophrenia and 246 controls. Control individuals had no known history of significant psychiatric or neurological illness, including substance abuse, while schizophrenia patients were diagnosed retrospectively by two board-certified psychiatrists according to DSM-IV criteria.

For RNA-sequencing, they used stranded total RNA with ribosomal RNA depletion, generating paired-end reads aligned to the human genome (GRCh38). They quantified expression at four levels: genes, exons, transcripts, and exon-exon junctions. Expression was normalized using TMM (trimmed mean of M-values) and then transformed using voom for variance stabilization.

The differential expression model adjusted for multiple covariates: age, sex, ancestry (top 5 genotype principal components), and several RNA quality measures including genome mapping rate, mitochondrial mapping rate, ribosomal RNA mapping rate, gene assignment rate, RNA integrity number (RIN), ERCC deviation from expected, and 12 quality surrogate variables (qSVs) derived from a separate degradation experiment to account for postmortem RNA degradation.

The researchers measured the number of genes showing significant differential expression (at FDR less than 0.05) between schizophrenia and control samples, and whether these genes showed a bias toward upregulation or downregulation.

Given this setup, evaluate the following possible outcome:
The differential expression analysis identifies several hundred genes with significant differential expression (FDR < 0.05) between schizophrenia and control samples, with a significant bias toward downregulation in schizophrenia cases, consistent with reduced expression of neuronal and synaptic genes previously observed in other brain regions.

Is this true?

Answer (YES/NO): NO